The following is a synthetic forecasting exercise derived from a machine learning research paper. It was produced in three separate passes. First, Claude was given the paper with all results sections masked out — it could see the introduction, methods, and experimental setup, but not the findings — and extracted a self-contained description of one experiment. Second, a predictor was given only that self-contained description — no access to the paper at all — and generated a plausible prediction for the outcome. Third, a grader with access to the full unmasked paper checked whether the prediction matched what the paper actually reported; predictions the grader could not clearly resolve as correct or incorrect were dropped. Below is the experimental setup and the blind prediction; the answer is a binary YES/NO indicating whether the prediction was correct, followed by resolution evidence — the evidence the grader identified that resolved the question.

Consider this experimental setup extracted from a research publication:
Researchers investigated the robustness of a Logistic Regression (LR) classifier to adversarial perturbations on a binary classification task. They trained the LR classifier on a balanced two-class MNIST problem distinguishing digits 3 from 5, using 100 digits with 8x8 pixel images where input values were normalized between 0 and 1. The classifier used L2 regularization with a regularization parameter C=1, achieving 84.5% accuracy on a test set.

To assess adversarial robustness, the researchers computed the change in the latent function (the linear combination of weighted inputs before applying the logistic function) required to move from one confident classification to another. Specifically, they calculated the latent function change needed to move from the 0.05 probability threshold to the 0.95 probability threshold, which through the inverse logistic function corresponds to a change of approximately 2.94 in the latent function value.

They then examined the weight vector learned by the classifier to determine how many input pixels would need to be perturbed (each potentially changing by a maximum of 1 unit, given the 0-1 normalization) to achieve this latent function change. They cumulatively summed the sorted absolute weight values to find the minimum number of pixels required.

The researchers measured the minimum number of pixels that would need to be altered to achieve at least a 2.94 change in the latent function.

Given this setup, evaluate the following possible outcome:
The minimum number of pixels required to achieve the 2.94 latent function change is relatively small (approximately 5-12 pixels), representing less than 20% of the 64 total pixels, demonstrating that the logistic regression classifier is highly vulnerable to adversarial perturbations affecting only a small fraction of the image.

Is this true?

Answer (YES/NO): NO